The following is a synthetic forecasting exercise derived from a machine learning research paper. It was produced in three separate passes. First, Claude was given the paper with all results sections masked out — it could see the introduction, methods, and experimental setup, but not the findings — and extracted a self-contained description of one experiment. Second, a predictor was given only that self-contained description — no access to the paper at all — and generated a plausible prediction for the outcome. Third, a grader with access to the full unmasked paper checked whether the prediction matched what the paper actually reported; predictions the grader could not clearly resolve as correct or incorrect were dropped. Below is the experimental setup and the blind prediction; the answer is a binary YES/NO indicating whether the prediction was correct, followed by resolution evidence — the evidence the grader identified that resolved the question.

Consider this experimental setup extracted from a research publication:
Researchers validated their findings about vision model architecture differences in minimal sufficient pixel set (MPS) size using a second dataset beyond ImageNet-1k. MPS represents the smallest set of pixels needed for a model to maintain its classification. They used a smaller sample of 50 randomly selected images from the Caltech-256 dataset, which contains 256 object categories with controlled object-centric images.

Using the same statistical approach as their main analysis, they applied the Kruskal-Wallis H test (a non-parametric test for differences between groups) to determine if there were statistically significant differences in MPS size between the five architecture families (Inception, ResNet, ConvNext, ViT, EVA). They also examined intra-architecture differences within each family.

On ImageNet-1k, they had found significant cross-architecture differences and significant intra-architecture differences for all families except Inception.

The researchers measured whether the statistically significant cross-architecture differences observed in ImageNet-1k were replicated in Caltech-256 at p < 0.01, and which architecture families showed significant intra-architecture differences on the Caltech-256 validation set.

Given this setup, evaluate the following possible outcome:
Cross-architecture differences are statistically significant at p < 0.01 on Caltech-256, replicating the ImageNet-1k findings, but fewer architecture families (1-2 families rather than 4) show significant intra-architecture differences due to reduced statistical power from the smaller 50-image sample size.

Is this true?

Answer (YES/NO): YES